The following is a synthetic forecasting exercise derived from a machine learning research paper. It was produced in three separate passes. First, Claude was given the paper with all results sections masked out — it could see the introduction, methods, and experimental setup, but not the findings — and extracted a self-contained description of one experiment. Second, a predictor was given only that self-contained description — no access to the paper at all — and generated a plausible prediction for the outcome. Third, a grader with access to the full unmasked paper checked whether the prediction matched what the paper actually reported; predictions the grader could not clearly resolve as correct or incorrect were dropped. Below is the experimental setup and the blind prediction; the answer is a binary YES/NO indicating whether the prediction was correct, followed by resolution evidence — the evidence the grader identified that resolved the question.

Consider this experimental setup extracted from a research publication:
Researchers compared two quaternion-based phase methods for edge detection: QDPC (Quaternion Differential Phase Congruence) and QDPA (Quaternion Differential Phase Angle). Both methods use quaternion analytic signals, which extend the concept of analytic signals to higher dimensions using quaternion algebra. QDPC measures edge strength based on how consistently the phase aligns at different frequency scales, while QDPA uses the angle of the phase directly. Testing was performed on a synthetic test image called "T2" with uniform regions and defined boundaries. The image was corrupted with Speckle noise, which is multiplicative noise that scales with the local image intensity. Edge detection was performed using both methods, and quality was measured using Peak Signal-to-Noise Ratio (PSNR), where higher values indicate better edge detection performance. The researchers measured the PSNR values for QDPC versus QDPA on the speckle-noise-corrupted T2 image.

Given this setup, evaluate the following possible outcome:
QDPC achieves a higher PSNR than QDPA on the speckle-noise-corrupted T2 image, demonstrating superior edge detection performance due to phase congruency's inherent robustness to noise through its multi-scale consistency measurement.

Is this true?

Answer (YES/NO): YES